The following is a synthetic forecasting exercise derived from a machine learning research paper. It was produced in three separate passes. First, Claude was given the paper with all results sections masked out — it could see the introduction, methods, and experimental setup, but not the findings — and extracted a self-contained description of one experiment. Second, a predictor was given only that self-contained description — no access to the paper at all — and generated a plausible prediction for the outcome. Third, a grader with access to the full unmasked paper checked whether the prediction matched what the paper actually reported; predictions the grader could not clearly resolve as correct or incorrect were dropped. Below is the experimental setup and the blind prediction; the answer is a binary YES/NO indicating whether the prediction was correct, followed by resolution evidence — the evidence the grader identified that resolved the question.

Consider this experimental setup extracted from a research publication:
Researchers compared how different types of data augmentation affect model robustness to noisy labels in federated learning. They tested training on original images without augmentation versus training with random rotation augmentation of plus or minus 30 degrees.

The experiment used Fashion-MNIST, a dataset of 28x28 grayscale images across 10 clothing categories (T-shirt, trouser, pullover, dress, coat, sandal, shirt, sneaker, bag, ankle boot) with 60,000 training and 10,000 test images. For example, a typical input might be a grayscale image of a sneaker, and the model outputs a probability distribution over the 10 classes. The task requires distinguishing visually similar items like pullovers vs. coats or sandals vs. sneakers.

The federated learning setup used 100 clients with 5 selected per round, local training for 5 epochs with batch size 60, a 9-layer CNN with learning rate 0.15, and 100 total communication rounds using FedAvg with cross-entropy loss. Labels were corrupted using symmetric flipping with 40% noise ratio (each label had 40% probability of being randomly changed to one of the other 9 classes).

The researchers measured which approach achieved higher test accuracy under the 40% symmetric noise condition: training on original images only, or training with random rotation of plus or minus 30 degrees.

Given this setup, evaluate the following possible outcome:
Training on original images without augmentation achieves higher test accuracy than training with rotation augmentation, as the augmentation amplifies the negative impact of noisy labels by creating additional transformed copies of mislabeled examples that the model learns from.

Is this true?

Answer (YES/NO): NO